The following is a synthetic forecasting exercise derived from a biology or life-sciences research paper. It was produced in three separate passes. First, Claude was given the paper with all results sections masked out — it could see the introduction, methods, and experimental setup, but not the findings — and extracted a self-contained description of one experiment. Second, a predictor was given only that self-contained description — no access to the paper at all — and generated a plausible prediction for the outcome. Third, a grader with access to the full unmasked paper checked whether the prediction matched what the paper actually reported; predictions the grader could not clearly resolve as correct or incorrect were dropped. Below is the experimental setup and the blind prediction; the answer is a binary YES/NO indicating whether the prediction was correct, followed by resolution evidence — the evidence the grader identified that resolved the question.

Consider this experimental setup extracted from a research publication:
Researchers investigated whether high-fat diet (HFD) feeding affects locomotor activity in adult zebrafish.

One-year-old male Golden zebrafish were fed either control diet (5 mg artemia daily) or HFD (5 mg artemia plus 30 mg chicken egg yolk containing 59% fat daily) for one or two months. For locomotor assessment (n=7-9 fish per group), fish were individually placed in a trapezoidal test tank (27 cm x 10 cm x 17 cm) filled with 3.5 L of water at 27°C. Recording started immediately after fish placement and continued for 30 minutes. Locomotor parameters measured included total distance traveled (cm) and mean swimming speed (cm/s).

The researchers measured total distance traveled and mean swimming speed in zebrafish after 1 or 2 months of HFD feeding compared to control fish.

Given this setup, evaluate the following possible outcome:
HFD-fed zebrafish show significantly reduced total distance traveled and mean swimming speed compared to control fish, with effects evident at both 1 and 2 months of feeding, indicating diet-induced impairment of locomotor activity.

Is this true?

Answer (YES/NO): NO